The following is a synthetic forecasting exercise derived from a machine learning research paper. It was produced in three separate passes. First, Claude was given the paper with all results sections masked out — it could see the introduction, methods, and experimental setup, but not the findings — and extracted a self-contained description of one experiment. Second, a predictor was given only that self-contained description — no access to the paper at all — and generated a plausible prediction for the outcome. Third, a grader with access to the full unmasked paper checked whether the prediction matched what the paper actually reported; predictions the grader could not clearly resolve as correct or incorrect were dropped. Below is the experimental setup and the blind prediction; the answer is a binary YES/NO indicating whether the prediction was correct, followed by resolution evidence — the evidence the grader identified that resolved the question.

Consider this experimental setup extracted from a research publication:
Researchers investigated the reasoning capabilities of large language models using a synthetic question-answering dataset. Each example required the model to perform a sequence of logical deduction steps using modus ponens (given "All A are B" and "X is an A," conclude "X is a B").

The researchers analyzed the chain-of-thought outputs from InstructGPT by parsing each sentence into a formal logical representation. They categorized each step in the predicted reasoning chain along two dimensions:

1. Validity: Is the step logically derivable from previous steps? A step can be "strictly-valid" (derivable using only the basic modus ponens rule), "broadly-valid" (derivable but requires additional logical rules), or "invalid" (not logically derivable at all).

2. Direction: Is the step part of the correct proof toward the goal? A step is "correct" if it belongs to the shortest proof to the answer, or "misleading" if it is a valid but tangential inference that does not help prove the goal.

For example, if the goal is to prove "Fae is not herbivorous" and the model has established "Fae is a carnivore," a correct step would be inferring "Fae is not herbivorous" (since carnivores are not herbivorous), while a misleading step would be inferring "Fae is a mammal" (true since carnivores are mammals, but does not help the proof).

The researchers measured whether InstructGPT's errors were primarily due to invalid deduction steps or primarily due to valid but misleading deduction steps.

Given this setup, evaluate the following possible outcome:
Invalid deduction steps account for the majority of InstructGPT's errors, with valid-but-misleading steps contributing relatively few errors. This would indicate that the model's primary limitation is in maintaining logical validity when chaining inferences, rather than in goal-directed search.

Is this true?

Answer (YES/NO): NO